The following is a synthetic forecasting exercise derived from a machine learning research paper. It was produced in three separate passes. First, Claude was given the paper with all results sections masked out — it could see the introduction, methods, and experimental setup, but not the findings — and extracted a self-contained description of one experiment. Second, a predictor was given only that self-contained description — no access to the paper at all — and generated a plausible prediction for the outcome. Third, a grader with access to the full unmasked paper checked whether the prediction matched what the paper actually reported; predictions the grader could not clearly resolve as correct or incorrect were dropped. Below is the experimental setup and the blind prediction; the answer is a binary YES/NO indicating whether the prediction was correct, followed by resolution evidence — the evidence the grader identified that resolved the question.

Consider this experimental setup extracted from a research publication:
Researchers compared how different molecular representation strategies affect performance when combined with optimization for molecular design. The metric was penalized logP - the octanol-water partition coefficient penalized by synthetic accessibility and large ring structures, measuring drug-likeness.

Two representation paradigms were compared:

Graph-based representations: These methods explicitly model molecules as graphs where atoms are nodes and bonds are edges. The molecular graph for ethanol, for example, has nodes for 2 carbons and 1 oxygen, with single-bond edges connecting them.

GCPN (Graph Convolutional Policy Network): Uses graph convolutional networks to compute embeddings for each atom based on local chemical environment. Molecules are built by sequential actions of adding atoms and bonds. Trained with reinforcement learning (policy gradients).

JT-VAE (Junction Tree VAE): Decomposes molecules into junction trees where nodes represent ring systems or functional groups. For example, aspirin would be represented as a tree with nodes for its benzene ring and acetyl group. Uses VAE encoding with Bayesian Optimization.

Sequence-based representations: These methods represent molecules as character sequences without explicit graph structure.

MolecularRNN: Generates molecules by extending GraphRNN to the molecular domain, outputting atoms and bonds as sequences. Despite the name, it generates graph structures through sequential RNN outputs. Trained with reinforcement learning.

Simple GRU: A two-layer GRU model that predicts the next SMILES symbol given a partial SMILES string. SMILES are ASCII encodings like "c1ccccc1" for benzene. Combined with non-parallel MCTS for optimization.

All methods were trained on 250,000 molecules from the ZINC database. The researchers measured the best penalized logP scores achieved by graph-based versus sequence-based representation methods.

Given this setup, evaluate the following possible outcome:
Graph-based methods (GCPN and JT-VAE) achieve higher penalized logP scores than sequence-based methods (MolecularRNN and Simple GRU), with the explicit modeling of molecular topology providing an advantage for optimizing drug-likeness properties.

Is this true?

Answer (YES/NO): NO